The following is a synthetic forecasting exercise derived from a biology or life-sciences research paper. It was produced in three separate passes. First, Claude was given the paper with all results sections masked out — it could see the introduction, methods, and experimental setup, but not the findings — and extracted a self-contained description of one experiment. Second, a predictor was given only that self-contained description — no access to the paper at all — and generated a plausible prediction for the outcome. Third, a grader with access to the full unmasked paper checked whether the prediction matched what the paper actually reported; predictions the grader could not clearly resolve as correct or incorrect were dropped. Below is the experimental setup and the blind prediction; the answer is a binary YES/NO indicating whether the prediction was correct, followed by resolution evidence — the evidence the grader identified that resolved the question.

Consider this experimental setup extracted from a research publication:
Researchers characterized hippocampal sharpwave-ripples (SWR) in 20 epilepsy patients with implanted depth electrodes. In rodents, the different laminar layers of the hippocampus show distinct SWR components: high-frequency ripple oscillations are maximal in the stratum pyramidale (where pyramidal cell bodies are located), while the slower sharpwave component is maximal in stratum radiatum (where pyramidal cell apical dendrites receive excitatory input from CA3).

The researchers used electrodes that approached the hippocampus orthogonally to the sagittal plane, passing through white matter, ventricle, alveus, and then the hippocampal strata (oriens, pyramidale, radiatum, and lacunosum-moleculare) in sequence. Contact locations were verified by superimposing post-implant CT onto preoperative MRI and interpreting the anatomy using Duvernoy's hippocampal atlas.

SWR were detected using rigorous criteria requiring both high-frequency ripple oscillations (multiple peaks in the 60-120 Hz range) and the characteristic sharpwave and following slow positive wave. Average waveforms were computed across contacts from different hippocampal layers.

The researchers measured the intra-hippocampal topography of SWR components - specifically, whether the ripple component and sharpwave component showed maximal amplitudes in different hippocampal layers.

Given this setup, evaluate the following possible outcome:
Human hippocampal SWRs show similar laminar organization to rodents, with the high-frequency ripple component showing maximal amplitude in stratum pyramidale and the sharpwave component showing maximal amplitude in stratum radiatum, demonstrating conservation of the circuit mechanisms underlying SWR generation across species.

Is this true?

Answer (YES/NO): YES